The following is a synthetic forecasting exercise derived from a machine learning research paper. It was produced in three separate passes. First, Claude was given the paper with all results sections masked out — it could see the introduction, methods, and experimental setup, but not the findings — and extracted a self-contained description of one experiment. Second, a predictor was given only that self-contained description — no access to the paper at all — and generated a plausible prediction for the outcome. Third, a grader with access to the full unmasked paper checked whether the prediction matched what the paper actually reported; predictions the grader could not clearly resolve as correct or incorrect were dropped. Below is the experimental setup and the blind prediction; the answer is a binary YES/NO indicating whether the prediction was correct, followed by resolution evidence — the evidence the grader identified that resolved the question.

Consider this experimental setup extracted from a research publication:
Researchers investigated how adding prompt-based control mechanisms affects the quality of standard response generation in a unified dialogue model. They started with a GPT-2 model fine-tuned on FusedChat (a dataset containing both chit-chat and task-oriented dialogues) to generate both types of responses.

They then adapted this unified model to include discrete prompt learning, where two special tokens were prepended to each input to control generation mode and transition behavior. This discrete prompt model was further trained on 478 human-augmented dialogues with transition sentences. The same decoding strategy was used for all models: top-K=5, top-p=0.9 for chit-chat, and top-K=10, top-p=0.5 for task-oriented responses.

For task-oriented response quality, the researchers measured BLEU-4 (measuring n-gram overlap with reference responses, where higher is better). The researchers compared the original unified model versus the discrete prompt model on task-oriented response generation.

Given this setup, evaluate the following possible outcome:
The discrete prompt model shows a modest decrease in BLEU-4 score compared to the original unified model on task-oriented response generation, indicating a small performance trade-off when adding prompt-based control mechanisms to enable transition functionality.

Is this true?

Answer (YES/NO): YES